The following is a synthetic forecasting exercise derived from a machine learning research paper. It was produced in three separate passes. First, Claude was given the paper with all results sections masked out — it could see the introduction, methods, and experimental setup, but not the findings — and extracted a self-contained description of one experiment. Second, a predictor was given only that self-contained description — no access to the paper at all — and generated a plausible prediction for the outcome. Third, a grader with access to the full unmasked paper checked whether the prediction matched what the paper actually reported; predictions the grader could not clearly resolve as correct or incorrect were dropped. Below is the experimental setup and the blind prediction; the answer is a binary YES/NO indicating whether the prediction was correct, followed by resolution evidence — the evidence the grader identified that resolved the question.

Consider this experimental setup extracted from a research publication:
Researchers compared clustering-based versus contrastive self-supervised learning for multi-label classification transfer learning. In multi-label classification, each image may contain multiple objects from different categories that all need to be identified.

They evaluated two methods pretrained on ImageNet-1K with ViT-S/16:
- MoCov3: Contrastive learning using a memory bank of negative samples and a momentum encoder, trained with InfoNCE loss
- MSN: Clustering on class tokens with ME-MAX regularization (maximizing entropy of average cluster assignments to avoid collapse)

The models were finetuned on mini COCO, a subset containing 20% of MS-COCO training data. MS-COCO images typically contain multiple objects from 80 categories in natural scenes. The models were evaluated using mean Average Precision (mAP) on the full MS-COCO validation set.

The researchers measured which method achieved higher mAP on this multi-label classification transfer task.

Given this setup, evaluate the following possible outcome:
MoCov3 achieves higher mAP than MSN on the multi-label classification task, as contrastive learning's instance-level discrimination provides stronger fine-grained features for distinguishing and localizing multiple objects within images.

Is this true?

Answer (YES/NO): NO